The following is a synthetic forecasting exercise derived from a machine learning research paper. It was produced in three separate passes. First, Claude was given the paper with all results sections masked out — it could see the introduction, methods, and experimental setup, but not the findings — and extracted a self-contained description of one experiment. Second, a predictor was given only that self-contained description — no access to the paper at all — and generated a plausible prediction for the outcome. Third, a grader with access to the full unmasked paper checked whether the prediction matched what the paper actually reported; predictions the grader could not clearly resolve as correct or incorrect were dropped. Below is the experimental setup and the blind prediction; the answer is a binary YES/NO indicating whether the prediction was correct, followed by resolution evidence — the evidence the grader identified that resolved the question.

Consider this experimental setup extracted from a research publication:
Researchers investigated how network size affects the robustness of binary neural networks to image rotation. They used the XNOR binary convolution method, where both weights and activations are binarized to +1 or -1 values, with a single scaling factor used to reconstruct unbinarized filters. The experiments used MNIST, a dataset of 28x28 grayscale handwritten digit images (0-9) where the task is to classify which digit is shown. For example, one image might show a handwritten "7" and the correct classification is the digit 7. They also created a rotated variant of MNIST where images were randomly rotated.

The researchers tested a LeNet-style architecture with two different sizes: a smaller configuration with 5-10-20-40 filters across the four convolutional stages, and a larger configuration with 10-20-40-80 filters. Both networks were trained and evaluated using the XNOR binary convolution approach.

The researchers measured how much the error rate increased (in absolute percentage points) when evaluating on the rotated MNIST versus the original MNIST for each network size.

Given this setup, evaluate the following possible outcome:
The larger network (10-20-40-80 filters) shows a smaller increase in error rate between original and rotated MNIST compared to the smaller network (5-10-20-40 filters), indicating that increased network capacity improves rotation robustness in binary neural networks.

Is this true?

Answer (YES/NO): YES